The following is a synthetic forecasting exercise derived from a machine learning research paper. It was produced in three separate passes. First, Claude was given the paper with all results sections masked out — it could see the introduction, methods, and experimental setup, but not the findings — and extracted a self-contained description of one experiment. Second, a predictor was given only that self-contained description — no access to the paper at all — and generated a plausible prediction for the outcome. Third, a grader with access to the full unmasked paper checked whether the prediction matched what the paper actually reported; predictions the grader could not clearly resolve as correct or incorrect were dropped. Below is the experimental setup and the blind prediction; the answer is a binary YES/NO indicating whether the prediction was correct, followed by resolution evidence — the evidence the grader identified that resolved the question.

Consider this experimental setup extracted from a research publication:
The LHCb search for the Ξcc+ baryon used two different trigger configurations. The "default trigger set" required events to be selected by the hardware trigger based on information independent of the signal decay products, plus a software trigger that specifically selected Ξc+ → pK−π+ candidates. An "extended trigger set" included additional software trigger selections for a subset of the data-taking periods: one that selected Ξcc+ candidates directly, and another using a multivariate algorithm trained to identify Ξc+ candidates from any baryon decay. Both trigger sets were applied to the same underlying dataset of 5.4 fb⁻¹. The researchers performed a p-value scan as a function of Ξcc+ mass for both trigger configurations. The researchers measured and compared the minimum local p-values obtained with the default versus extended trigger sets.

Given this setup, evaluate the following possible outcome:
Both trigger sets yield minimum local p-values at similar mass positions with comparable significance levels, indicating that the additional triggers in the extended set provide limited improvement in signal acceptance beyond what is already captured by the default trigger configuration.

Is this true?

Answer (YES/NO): NO